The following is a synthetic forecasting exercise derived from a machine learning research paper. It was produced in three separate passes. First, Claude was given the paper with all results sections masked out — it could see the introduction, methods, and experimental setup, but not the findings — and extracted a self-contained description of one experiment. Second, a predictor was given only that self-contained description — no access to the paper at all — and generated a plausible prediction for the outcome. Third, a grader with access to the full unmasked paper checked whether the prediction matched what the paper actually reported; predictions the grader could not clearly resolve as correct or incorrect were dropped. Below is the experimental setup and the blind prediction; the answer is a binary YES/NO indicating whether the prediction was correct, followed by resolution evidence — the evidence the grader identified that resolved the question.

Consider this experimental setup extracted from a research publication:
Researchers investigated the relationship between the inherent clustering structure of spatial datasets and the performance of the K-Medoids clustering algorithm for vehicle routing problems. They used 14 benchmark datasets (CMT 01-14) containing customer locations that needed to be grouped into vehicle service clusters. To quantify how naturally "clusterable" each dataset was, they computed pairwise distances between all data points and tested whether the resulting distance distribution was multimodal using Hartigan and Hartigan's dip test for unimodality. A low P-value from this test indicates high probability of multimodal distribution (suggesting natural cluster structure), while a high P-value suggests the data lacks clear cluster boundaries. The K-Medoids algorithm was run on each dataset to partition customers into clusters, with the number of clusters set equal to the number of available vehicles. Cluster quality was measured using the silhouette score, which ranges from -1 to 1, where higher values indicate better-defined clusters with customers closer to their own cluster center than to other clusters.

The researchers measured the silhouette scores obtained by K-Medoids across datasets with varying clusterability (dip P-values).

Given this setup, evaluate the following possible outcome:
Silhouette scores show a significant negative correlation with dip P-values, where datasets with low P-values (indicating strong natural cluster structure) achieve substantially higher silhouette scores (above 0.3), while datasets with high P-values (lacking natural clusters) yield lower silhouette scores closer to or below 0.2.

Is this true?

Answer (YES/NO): NO